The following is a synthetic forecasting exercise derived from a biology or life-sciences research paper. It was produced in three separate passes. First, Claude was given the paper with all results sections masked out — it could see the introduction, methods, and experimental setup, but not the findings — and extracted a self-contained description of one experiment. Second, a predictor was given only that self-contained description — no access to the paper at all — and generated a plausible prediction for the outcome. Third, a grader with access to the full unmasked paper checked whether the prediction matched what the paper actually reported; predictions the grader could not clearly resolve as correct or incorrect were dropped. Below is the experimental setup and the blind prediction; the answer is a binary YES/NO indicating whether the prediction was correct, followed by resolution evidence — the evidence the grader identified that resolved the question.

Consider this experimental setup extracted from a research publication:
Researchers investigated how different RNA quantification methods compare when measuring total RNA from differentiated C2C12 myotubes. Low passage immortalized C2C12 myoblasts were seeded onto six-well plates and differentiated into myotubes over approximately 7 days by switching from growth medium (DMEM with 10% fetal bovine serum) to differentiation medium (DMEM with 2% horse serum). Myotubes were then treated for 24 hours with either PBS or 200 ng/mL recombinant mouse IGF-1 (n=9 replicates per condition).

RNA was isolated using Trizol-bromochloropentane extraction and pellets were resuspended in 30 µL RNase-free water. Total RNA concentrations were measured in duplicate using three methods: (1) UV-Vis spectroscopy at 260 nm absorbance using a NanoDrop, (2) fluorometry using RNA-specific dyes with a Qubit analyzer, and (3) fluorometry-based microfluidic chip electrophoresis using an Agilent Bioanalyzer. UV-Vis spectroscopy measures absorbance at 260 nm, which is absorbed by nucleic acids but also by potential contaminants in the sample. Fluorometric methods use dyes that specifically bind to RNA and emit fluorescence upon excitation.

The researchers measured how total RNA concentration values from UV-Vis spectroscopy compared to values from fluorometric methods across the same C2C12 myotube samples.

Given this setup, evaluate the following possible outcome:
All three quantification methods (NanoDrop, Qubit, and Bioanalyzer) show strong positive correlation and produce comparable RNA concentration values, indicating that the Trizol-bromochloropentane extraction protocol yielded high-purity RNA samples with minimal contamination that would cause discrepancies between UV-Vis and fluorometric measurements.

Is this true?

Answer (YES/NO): NO